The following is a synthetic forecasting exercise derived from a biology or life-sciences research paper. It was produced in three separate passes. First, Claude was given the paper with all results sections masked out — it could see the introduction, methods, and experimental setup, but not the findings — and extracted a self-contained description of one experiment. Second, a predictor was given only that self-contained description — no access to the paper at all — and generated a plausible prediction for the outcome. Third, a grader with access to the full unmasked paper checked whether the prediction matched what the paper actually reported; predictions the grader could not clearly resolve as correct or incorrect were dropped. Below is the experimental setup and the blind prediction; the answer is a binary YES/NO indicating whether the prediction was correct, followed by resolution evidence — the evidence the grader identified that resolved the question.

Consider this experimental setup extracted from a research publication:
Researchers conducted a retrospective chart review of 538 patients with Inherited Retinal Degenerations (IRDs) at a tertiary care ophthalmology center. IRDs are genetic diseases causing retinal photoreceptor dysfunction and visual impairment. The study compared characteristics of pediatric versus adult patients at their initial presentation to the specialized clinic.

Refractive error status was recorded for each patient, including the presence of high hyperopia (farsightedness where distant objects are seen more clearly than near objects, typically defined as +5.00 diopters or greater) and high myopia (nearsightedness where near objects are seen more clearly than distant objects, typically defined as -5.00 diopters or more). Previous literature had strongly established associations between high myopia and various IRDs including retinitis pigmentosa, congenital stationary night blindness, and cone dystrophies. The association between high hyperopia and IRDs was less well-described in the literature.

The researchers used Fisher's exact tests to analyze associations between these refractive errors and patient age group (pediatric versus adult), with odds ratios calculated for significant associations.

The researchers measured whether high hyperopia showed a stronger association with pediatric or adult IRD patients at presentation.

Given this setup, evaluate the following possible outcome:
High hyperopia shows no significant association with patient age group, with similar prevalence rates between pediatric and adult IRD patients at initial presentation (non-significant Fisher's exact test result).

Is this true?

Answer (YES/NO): NO